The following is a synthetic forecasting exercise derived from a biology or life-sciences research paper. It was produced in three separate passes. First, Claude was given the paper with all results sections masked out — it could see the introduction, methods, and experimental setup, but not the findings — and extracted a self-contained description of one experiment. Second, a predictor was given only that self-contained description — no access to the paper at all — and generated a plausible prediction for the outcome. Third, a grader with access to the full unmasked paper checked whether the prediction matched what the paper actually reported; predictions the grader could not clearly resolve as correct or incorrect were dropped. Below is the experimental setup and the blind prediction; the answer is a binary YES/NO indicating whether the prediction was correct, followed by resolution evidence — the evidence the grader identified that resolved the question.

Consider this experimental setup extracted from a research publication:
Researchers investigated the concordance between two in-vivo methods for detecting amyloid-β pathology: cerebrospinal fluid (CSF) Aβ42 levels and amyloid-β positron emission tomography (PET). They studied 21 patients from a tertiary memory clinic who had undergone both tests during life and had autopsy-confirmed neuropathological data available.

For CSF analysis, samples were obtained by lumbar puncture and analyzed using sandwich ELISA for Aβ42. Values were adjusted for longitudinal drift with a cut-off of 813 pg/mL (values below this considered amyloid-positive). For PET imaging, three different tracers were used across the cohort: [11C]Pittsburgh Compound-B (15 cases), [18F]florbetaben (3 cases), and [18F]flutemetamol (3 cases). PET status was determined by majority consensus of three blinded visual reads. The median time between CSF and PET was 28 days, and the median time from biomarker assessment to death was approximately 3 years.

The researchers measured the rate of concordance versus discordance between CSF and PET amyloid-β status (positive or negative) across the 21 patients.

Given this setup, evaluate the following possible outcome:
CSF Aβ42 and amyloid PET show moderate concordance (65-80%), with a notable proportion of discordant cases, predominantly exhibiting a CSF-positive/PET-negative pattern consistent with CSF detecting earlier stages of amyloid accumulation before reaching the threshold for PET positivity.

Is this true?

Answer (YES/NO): NO